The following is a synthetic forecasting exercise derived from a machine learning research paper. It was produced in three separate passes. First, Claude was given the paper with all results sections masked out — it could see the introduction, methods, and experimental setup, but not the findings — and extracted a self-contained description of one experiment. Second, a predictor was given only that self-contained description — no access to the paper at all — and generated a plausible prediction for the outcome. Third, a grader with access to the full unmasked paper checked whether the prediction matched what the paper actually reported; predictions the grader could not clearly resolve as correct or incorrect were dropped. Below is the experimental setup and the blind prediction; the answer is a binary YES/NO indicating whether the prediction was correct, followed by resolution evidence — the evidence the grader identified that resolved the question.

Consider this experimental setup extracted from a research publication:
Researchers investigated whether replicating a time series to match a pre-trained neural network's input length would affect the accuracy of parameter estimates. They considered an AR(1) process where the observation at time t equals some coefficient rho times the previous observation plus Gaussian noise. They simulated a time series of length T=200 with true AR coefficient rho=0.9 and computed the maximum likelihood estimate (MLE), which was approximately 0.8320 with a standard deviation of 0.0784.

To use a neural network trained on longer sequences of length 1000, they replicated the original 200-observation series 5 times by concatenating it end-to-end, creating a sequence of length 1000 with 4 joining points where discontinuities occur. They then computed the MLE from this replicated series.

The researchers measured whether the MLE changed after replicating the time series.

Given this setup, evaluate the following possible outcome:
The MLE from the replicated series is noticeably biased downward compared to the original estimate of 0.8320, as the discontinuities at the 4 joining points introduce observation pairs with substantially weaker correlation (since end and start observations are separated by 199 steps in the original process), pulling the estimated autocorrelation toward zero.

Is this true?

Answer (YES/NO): NO